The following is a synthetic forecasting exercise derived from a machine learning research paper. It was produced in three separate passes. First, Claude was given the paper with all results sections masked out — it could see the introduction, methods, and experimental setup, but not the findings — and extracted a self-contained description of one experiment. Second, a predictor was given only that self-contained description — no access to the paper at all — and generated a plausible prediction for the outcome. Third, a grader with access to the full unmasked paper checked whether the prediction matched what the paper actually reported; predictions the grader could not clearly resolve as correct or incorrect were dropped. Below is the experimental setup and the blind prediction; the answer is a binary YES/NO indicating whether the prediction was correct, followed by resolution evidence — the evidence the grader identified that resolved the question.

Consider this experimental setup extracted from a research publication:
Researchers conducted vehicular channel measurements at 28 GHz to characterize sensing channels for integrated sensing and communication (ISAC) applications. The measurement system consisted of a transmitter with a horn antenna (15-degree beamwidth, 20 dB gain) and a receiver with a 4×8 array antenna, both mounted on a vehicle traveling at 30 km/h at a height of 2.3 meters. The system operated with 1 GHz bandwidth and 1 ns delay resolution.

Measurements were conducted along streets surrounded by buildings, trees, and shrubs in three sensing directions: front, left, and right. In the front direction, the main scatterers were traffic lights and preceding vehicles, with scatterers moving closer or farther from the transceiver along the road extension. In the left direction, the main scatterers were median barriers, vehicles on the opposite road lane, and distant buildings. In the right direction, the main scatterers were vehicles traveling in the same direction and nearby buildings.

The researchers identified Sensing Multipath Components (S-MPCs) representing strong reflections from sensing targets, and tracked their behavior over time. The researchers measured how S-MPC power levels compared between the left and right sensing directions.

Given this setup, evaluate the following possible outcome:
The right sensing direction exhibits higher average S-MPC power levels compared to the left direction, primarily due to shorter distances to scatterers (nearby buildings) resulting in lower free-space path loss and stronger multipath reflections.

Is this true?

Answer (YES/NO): YES